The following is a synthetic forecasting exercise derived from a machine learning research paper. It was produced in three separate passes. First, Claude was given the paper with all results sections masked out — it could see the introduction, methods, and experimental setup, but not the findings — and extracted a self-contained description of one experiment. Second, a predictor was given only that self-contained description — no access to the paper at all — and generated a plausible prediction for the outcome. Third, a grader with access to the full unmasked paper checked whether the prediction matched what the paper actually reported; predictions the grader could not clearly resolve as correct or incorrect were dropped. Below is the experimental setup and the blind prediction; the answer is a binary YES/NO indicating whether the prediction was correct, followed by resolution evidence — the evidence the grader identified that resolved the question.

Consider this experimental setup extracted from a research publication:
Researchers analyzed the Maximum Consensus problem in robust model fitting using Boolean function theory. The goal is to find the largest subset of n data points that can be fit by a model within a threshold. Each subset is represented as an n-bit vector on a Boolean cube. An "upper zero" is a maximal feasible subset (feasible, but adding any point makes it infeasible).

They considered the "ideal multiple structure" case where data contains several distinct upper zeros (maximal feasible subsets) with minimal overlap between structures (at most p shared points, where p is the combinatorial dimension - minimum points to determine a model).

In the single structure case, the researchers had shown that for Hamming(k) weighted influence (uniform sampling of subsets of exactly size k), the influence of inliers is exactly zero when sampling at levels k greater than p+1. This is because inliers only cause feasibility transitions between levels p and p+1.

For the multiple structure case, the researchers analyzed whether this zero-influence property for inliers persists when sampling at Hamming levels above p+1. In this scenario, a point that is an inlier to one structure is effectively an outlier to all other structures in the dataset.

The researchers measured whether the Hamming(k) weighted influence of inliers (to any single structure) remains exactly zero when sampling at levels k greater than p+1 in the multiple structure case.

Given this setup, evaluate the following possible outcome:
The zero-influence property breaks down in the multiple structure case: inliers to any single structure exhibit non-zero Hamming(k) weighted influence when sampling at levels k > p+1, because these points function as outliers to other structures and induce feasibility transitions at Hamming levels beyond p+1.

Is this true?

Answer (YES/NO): YES